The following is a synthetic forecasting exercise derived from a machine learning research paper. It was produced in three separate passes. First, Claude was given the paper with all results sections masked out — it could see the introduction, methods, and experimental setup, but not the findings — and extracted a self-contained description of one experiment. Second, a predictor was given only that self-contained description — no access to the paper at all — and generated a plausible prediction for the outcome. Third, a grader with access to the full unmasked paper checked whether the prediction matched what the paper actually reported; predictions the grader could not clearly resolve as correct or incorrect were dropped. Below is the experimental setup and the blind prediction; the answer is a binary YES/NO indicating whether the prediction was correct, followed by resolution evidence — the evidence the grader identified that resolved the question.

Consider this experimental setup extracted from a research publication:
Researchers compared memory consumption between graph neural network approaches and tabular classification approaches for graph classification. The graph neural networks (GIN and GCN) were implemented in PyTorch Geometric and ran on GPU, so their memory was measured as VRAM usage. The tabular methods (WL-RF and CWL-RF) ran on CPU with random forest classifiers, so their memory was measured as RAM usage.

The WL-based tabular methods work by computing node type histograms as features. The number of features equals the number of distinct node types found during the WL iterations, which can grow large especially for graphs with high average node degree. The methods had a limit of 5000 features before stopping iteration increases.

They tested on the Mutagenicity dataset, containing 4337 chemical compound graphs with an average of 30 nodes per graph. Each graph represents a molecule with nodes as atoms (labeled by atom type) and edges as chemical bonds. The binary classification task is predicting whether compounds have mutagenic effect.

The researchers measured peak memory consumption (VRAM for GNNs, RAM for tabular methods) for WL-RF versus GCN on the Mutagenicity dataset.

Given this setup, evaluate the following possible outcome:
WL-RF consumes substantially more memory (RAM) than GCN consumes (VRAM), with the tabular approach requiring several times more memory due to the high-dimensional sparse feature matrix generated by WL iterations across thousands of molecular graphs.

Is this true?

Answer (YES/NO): YES